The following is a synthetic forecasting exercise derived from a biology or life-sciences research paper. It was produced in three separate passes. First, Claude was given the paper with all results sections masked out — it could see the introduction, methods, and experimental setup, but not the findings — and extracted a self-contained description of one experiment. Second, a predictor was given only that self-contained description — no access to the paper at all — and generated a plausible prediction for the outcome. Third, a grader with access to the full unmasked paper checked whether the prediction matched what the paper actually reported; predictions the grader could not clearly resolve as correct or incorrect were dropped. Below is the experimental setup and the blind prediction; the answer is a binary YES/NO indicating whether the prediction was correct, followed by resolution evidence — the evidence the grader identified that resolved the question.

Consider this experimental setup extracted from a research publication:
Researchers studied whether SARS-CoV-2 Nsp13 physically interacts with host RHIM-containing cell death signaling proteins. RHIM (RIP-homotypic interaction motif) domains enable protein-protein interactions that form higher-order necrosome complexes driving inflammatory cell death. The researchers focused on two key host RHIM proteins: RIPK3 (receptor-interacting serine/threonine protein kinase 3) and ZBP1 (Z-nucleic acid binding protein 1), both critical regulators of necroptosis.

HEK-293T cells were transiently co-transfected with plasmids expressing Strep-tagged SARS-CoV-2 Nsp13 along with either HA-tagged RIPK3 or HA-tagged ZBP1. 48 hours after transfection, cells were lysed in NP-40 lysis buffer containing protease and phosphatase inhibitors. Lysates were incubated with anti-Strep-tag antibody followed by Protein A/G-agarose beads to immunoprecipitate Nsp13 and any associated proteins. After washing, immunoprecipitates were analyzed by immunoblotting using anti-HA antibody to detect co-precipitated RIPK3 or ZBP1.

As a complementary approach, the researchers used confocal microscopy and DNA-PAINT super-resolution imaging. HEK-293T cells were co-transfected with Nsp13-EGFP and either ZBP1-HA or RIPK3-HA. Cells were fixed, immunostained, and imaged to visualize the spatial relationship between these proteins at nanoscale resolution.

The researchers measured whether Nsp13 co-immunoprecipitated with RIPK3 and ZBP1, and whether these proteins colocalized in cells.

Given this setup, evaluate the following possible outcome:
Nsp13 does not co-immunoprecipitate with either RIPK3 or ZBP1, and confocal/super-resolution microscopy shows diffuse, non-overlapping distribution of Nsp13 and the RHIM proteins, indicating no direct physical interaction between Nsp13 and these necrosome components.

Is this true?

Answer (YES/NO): NO